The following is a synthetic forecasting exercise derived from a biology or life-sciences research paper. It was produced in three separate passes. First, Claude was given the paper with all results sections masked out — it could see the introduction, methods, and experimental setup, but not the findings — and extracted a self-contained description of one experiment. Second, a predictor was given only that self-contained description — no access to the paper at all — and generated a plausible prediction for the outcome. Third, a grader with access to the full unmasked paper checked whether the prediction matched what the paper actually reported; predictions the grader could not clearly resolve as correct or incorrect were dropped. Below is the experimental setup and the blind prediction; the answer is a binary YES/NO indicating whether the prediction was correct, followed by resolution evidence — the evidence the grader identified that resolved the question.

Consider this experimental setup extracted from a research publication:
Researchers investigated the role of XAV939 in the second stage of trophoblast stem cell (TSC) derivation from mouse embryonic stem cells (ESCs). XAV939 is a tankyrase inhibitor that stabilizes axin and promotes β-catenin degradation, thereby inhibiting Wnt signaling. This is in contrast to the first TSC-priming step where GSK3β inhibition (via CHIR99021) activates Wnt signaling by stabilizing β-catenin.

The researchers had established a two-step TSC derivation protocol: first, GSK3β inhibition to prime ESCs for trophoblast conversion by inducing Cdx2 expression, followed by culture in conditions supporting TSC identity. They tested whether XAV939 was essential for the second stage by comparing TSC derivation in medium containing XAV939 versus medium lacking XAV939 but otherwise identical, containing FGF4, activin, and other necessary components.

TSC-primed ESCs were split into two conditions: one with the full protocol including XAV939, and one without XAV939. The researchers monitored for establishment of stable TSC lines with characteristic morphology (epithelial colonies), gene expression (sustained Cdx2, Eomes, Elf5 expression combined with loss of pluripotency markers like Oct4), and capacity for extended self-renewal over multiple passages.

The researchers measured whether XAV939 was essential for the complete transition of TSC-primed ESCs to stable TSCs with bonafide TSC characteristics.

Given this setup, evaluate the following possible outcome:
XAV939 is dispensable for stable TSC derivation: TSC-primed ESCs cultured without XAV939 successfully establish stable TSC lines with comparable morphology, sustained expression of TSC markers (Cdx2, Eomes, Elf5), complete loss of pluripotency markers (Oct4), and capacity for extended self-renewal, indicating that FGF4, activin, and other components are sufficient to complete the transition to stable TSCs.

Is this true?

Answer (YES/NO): NO